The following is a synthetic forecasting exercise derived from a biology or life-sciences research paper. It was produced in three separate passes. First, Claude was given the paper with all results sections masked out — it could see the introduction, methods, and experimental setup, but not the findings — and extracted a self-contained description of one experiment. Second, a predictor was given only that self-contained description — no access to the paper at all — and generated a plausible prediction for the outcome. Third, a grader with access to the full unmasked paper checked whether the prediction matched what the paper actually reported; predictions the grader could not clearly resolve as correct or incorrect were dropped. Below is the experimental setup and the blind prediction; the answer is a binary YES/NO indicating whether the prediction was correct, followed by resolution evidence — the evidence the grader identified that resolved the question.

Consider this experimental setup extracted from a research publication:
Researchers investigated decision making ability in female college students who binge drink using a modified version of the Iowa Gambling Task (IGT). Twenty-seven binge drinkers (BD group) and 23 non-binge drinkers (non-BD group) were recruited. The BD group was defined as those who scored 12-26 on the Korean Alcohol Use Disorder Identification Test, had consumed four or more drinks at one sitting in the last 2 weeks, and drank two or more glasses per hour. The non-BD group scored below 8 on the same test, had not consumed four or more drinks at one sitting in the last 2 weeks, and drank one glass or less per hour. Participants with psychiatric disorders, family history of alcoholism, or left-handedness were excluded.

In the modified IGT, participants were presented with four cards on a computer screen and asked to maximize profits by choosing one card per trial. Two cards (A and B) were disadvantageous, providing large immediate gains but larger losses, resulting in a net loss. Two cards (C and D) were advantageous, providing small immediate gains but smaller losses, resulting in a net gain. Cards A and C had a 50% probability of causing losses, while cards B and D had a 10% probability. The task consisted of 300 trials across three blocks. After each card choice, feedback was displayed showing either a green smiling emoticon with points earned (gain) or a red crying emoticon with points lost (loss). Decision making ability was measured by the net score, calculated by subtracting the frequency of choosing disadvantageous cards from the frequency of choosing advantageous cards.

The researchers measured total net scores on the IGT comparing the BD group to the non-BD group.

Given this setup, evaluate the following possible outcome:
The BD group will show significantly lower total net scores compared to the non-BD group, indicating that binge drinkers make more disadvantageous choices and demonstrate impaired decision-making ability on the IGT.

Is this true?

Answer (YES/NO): YES